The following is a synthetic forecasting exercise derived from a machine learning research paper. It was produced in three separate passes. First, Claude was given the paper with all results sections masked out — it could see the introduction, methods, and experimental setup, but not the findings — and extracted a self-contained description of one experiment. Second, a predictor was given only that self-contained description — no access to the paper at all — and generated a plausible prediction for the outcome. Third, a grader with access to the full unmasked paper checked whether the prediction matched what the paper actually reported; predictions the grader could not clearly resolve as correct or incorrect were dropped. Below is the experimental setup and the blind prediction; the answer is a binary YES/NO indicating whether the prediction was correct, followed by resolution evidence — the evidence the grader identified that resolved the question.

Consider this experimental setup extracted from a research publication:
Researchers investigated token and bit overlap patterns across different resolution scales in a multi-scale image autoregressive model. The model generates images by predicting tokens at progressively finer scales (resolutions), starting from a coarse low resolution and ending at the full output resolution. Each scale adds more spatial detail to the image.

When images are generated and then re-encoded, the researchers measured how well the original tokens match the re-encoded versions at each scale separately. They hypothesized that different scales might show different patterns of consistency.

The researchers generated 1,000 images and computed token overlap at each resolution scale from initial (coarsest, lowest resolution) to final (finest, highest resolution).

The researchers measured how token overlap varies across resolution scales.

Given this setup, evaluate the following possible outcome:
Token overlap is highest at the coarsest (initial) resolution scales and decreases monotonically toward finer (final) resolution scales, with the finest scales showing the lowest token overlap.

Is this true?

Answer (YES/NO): NO